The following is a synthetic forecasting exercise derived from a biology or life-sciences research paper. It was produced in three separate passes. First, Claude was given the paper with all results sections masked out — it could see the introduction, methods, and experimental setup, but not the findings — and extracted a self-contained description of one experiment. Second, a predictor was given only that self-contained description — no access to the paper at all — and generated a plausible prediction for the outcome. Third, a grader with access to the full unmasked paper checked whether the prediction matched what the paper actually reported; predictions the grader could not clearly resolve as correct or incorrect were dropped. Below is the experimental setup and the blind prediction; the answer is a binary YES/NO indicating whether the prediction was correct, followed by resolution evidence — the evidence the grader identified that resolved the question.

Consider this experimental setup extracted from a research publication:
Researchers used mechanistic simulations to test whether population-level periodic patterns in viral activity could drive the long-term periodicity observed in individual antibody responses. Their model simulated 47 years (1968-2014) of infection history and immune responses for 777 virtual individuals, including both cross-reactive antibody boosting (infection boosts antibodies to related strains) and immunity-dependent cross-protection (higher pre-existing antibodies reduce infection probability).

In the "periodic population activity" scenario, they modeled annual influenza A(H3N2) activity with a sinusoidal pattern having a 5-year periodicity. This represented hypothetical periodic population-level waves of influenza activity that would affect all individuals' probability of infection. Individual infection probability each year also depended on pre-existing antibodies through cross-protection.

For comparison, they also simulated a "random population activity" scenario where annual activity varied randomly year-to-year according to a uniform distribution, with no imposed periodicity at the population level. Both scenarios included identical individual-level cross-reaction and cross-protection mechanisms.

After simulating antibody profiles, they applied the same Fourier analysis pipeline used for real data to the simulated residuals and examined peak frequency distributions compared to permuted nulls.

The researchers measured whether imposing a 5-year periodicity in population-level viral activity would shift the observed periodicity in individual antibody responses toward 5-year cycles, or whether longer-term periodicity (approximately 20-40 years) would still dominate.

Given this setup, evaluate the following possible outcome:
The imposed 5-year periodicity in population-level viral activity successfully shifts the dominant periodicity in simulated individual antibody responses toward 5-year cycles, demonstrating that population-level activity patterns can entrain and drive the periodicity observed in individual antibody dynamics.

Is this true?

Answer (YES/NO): NO